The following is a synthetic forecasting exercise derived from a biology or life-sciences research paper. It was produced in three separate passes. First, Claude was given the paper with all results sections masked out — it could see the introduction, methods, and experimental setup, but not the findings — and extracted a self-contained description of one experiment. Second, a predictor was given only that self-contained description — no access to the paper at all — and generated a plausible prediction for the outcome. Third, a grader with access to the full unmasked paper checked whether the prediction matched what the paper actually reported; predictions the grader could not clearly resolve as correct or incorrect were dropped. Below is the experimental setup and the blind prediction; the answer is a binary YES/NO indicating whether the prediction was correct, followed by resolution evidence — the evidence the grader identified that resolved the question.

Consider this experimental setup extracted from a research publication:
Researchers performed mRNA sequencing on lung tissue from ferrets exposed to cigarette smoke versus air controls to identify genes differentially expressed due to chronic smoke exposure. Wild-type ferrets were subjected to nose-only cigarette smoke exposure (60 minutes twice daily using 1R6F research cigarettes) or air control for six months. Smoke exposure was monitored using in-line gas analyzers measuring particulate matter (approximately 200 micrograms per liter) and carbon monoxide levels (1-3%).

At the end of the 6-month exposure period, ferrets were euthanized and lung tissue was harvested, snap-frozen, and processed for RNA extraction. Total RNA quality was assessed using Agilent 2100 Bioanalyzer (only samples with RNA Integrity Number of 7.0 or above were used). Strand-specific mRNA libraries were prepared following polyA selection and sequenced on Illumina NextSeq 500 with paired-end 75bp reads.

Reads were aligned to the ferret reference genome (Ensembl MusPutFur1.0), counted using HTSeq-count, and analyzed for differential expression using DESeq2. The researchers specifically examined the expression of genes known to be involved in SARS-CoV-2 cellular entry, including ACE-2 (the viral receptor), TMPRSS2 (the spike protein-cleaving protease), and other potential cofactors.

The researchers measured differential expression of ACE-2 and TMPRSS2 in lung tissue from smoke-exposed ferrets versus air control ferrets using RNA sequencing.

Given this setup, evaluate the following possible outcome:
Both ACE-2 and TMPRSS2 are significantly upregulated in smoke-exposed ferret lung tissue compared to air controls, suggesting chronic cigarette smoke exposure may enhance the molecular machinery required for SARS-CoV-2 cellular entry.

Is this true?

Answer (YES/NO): YES